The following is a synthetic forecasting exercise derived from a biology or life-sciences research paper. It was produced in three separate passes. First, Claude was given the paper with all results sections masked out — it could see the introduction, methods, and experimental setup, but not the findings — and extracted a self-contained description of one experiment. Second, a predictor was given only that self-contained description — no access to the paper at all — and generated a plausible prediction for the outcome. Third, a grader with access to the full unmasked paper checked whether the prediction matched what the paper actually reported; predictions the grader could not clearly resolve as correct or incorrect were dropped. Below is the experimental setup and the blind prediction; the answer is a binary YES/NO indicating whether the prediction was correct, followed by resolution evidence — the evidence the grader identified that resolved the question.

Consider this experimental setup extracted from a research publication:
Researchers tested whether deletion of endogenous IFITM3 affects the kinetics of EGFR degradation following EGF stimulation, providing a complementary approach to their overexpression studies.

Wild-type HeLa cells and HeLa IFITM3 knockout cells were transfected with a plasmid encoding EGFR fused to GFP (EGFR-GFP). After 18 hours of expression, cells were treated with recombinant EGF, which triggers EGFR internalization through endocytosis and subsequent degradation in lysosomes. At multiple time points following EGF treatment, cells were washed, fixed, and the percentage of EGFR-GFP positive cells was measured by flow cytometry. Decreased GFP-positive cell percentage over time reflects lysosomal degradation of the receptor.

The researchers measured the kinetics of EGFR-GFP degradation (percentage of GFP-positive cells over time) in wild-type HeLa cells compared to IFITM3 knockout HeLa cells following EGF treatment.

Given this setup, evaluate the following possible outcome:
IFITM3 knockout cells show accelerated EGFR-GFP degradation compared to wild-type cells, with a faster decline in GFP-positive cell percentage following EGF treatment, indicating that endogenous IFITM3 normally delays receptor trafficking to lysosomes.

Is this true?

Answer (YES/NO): NO